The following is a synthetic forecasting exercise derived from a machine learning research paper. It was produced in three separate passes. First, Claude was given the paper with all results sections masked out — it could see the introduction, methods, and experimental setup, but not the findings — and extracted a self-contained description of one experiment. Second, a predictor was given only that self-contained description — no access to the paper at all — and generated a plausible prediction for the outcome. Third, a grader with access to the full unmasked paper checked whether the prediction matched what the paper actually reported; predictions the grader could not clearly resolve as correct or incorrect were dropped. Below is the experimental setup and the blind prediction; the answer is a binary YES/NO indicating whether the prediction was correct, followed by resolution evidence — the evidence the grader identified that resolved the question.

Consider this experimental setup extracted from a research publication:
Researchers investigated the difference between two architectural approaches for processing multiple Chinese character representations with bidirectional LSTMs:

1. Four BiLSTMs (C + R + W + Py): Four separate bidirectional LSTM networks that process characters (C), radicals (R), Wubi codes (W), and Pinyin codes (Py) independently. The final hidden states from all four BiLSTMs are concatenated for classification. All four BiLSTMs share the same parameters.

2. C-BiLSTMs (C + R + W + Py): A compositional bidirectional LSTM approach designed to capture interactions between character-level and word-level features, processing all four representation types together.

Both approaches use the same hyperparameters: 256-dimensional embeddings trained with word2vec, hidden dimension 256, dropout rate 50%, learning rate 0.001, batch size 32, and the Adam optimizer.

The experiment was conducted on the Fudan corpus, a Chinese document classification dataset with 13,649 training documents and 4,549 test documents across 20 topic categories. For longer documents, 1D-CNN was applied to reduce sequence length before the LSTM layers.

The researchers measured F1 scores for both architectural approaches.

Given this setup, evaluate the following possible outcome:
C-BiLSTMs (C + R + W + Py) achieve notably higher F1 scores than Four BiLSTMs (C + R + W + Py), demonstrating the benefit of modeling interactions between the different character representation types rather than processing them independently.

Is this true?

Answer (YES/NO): YES